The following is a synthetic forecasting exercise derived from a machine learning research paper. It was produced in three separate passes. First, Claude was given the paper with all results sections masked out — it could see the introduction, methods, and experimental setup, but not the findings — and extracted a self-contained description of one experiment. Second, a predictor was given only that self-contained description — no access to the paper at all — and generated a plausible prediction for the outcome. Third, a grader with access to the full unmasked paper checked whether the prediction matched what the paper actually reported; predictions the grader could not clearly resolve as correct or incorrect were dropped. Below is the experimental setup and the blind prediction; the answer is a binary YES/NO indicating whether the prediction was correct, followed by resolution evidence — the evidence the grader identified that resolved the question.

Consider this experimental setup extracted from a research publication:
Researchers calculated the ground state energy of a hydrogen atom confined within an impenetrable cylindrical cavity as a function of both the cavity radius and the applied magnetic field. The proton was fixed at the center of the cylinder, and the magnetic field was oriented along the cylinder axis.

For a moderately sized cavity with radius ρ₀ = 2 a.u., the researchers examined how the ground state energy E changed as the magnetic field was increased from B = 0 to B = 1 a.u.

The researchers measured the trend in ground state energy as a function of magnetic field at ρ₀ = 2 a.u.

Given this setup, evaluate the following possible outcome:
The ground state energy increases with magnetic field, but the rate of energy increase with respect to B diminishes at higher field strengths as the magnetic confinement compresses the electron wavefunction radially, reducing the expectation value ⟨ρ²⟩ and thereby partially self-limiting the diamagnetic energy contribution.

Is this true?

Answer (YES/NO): NO